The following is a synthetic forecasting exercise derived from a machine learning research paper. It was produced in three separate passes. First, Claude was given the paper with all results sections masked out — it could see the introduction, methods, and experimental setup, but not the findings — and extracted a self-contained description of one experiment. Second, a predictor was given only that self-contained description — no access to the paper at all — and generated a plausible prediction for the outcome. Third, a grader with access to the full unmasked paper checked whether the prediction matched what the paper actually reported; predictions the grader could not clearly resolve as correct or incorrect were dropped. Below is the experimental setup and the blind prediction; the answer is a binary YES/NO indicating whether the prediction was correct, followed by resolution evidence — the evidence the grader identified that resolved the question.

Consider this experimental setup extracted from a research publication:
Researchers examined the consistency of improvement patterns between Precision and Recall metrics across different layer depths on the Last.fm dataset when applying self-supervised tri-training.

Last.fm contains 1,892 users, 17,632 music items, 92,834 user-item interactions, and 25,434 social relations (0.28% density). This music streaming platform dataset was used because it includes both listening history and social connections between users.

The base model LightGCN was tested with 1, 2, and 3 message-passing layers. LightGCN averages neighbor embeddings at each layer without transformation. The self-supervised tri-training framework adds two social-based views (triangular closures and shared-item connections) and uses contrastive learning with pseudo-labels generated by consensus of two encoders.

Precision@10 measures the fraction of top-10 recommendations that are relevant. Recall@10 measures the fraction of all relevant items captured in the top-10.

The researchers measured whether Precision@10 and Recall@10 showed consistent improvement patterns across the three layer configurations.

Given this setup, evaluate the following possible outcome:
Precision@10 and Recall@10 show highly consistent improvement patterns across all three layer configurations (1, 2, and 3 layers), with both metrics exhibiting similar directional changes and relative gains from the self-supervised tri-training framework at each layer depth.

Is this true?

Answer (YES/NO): NO